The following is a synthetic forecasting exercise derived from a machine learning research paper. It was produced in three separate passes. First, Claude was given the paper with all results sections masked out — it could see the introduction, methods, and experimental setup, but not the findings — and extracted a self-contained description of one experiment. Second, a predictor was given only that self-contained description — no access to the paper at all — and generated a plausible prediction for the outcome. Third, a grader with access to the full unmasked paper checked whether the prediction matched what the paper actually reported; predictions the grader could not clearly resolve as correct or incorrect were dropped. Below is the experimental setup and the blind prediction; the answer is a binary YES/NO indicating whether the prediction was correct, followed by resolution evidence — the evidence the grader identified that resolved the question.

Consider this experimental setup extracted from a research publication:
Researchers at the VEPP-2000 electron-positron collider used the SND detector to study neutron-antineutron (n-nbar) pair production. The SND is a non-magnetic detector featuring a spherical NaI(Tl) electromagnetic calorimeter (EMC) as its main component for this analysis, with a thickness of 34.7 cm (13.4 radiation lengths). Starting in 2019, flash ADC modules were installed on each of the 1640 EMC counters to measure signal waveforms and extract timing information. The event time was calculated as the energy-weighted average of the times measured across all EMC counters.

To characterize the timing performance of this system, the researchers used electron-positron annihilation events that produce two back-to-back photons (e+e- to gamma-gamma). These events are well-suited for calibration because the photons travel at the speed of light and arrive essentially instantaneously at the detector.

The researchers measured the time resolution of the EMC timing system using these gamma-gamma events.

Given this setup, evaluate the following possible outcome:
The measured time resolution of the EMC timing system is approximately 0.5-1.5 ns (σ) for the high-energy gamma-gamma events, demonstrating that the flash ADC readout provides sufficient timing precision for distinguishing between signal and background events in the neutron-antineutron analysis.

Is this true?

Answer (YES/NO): YES